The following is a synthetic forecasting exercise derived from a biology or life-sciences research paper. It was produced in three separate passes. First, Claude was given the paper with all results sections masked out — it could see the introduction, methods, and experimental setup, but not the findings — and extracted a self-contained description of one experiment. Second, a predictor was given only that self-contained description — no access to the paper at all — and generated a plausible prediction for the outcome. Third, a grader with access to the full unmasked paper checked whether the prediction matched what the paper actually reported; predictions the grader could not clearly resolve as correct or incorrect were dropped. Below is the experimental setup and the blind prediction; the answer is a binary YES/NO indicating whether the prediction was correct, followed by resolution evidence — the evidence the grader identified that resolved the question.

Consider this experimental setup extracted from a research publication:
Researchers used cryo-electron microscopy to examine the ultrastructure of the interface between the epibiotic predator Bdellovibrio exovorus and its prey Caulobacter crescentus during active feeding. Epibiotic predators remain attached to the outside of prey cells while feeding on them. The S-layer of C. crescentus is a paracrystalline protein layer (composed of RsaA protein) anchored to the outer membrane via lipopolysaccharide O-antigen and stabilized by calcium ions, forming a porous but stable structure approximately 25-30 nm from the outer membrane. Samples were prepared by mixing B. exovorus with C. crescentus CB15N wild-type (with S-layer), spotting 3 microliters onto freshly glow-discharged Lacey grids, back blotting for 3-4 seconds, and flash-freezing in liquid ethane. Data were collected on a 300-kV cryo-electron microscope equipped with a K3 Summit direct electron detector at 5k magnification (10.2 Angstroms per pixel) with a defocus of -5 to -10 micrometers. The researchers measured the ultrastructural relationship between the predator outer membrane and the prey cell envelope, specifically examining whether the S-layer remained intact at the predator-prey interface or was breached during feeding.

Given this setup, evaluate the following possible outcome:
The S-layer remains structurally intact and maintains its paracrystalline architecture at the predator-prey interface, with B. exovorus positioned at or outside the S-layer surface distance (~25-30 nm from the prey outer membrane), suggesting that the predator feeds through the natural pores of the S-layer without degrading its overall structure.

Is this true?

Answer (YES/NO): NO